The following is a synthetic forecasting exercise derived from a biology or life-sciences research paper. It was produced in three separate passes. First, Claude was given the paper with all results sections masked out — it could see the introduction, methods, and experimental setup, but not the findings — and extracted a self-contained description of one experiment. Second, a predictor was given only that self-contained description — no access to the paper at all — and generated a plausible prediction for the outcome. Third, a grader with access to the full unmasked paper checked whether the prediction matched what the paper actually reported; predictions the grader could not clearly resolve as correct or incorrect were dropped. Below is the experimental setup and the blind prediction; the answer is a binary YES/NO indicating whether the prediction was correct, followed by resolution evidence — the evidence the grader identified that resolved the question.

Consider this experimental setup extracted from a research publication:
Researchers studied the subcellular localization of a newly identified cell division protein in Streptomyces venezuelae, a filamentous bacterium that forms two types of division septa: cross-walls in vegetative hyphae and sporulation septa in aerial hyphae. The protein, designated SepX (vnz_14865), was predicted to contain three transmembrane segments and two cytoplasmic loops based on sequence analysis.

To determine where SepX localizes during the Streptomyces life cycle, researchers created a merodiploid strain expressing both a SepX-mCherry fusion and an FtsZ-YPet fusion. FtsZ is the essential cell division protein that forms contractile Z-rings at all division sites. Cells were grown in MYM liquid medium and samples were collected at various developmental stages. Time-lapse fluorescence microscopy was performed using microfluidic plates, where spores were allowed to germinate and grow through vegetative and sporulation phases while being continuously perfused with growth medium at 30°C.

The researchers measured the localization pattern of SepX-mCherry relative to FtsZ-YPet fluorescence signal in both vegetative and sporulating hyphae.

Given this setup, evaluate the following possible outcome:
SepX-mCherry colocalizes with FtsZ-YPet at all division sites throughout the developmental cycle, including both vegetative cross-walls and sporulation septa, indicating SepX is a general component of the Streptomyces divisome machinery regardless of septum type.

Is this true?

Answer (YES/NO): YES